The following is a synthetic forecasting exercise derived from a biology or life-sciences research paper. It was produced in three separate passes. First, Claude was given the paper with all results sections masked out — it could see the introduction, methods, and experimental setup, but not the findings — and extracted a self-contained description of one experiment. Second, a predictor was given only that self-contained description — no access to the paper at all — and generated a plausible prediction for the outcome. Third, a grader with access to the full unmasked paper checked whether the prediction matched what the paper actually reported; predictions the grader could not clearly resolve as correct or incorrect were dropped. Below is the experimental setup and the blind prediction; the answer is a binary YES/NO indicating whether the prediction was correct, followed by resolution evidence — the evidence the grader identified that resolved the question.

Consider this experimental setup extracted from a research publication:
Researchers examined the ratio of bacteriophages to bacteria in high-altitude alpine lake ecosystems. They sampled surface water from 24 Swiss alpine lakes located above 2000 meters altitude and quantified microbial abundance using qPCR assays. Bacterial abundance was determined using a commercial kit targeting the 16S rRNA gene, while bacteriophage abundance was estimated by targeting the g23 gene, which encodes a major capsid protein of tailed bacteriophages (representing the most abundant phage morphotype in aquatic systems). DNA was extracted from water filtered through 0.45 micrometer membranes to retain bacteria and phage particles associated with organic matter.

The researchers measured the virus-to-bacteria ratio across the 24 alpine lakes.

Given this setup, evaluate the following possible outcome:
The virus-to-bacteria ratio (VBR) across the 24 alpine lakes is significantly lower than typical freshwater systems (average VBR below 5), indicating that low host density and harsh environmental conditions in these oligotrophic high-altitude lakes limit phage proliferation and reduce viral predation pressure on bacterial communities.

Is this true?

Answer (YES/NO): NO